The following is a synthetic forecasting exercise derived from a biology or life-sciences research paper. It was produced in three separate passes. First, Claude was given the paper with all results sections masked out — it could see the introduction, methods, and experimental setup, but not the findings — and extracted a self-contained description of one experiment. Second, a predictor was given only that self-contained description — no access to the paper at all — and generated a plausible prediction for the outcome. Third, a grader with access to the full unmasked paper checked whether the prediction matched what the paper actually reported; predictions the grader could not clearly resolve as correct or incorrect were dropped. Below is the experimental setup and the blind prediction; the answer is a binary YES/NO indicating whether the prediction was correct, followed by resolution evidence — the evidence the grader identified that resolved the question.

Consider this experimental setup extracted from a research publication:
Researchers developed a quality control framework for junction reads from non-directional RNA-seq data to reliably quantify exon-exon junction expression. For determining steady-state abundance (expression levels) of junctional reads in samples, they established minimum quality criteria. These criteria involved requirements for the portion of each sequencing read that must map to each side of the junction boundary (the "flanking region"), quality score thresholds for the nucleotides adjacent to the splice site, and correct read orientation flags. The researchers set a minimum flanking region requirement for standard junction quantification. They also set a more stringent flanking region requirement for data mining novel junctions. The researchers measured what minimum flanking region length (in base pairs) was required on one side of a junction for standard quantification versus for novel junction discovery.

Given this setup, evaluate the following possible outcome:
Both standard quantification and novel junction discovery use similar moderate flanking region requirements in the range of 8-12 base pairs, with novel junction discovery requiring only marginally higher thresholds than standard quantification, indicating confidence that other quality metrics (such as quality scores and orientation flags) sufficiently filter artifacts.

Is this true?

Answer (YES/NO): NO